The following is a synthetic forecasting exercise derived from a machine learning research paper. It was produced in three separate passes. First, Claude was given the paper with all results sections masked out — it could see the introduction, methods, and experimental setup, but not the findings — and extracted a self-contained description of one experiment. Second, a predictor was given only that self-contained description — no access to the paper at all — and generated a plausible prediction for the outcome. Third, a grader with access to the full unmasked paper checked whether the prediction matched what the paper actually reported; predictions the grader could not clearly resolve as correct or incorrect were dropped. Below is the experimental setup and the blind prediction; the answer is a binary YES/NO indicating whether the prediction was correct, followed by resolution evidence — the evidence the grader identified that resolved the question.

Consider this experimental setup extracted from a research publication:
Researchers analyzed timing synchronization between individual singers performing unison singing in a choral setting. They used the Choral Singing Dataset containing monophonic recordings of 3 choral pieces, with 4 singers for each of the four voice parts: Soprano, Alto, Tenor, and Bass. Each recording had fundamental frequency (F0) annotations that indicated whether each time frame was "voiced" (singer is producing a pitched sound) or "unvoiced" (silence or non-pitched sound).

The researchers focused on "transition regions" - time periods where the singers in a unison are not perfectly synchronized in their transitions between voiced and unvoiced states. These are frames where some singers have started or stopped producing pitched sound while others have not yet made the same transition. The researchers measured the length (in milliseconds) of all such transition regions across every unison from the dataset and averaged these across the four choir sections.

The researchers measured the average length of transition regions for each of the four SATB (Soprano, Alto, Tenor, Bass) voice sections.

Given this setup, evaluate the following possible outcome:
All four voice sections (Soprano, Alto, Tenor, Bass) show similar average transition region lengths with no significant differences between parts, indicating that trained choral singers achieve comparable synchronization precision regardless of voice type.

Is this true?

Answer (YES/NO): YES